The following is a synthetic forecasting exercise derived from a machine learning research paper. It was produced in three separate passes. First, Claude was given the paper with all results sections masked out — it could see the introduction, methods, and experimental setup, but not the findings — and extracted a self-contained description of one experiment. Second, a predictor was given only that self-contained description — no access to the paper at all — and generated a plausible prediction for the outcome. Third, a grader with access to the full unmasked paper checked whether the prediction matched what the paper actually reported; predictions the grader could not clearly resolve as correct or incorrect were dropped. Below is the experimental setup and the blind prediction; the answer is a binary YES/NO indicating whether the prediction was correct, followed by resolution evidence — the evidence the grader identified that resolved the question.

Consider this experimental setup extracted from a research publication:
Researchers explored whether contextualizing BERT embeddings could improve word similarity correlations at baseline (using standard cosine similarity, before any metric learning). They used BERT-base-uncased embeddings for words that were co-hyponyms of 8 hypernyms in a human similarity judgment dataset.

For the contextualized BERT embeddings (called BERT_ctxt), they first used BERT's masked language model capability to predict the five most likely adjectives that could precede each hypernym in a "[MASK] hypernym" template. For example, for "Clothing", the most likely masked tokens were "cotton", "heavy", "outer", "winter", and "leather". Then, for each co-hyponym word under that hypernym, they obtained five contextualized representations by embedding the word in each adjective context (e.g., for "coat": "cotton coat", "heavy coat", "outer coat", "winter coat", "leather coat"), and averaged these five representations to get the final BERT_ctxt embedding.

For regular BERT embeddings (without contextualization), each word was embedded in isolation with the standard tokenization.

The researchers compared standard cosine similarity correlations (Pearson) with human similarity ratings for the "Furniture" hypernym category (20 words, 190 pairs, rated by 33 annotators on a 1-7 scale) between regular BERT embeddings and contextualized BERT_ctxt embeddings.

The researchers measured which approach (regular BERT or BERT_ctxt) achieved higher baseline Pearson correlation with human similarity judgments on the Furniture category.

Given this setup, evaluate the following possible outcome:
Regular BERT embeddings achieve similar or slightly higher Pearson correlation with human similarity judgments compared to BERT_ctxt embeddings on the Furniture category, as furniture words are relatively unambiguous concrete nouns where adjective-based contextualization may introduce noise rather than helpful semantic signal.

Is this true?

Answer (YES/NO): YES